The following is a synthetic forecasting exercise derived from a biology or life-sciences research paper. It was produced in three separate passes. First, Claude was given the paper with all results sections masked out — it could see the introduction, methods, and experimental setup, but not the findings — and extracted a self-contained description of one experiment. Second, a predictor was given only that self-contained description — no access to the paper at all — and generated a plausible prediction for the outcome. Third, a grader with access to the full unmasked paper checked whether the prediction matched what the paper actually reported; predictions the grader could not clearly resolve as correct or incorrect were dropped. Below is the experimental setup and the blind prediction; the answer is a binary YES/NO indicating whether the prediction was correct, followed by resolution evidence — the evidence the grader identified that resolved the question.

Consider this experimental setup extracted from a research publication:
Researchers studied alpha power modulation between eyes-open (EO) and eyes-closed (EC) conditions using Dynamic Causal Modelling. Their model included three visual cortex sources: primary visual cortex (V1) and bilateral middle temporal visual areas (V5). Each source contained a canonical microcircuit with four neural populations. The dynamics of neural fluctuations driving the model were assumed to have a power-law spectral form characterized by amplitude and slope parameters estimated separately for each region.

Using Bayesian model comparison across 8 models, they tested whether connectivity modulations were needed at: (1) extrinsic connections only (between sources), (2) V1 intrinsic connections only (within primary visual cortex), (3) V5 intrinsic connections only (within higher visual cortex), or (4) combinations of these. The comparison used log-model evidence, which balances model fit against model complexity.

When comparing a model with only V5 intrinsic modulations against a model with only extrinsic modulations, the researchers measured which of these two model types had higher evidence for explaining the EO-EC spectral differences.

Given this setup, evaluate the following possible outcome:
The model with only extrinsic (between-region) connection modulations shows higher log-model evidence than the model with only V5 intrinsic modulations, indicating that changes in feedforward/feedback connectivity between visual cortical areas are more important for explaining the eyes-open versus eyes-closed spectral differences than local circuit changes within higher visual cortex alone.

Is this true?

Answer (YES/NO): NO